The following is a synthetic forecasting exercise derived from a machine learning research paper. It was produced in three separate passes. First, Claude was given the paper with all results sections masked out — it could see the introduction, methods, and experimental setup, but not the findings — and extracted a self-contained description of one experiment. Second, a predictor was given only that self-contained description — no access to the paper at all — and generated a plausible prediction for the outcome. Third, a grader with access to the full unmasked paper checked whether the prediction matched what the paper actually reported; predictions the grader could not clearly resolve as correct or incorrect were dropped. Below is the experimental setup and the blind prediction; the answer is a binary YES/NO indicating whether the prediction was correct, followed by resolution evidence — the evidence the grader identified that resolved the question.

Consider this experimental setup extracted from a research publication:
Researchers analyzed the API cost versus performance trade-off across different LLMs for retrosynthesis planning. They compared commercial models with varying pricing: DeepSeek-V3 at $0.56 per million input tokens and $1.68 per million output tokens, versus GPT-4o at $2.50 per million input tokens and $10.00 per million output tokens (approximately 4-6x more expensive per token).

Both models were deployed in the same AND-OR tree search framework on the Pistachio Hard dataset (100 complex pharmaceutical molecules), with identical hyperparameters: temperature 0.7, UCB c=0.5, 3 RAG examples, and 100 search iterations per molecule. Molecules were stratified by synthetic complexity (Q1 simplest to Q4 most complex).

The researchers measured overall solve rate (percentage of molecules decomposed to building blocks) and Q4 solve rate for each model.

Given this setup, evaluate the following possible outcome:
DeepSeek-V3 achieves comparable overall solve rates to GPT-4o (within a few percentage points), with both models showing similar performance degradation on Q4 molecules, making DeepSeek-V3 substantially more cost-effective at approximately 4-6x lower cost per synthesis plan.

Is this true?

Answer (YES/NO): YES